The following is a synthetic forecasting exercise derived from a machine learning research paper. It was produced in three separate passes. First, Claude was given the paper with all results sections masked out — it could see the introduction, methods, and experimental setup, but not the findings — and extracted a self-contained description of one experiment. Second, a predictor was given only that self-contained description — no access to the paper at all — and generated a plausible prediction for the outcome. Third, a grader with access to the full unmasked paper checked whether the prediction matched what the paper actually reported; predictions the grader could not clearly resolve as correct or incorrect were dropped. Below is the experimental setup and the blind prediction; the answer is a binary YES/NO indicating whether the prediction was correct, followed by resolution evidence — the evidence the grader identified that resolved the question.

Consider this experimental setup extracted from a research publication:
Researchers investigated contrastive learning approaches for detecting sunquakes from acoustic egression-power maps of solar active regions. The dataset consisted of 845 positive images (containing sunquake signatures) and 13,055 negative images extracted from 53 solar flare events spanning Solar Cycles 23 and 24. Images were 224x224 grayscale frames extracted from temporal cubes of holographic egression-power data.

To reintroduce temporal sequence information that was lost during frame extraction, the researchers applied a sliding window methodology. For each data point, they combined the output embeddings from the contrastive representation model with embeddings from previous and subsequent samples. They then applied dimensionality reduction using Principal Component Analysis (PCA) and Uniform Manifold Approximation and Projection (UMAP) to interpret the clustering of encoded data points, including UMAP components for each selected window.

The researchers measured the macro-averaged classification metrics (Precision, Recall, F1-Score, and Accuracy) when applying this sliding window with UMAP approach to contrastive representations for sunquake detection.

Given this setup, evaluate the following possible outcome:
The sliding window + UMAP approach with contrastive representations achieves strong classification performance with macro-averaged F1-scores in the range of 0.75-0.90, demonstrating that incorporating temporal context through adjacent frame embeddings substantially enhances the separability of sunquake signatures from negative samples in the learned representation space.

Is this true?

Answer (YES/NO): NO